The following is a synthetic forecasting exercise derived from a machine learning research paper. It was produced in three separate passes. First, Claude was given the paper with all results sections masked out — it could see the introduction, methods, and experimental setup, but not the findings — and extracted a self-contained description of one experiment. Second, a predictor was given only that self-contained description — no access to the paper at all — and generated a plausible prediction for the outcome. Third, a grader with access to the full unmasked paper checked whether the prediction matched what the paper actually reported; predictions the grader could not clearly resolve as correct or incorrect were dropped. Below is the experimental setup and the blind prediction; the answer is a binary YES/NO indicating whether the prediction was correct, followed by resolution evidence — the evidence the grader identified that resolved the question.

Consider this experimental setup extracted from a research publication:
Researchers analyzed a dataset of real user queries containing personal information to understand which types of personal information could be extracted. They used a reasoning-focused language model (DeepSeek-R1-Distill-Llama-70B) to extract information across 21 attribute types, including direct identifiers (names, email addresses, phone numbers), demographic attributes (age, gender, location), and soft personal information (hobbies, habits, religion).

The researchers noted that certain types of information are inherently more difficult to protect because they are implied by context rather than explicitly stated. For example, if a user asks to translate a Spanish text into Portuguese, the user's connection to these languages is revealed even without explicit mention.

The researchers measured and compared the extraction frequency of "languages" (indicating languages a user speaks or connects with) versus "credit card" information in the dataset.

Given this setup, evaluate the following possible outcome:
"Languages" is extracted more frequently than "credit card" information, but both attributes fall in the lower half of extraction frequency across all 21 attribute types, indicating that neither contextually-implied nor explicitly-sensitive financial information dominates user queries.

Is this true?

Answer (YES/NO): NO